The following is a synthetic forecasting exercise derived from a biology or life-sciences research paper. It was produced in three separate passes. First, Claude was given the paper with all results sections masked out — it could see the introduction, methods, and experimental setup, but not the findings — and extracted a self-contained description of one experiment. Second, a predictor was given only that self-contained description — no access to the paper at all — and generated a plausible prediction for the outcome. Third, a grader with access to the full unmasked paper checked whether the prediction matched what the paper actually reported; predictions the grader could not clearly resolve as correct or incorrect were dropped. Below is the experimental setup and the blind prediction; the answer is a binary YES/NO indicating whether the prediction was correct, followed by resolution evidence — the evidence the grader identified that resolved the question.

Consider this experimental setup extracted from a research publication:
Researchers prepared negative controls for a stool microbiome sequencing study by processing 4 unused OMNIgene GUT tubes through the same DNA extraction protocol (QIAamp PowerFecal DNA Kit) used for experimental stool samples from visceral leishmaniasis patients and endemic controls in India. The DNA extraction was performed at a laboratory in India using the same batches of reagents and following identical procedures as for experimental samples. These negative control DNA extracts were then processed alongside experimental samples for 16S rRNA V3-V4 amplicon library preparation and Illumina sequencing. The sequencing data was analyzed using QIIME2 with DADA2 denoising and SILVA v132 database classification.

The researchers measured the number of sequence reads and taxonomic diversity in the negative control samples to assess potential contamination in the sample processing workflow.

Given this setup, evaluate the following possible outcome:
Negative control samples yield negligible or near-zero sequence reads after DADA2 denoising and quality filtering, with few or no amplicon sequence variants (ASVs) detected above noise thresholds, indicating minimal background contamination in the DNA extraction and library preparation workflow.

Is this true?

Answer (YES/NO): NO